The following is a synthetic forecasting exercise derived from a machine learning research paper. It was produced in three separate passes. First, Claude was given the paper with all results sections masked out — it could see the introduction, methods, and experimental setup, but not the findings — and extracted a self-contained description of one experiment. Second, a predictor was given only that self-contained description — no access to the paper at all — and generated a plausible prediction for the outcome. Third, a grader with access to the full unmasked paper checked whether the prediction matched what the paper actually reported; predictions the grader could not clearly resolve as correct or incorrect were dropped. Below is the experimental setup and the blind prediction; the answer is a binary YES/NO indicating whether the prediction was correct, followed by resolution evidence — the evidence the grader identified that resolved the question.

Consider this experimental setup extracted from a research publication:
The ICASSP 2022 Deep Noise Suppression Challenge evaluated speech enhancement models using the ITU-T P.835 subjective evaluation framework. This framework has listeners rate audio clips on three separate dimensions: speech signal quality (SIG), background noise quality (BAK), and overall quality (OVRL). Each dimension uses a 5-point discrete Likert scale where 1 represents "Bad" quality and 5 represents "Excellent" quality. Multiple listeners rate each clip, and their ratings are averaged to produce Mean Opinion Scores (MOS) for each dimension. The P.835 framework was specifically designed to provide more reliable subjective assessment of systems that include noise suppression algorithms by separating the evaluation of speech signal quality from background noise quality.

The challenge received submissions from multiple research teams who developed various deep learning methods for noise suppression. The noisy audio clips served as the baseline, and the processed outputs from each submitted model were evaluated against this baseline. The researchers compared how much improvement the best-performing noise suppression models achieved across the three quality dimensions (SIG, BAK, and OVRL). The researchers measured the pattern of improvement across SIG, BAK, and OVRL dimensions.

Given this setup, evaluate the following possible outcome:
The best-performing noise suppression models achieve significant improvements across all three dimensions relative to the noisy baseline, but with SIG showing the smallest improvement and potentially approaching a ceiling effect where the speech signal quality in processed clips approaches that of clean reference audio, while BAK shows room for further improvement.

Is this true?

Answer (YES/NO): NO